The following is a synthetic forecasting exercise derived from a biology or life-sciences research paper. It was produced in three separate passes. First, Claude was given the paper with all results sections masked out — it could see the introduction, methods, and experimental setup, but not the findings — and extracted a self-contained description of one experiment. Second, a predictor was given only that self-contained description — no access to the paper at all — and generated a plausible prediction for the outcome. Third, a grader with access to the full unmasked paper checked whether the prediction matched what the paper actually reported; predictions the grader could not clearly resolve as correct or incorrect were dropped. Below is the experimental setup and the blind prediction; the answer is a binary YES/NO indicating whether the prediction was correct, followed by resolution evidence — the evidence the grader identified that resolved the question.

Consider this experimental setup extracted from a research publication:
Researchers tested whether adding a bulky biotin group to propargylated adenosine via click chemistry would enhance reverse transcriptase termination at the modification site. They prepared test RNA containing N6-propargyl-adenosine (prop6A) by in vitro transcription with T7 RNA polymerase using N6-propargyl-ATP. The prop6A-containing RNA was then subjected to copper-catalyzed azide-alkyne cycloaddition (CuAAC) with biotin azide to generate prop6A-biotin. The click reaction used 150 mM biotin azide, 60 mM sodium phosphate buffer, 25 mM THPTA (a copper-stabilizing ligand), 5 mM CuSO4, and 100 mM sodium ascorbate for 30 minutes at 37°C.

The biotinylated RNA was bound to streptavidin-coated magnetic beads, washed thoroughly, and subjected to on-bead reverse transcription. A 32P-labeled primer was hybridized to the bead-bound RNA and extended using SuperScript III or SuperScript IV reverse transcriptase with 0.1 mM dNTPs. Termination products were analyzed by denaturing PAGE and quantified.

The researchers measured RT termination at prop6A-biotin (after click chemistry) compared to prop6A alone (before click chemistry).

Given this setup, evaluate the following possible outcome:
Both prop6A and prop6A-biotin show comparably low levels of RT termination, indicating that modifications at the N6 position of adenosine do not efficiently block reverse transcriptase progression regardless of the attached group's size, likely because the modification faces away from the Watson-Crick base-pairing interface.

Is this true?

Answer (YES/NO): NO